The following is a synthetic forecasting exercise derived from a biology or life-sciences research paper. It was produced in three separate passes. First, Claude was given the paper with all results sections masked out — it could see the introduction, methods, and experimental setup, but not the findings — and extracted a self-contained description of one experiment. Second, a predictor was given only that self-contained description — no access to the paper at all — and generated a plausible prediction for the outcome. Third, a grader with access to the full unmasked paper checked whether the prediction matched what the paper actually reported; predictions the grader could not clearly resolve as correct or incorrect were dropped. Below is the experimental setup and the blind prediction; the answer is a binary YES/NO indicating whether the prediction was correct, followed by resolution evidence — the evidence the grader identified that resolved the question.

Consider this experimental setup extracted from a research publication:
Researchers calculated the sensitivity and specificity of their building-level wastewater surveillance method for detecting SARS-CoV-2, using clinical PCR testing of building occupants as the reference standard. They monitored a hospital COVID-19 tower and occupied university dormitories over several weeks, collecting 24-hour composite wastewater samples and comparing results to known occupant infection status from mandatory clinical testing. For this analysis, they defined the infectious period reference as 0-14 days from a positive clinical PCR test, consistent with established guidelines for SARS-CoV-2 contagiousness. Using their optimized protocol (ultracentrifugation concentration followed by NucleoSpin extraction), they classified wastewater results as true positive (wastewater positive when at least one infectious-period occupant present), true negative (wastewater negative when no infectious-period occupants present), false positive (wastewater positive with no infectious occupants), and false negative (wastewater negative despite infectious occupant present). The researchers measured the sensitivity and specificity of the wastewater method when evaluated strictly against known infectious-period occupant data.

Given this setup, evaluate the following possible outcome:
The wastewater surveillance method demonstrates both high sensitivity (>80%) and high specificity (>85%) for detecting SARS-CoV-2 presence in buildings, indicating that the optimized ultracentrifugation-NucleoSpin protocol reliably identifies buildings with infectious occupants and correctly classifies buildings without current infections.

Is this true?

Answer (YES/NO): NO